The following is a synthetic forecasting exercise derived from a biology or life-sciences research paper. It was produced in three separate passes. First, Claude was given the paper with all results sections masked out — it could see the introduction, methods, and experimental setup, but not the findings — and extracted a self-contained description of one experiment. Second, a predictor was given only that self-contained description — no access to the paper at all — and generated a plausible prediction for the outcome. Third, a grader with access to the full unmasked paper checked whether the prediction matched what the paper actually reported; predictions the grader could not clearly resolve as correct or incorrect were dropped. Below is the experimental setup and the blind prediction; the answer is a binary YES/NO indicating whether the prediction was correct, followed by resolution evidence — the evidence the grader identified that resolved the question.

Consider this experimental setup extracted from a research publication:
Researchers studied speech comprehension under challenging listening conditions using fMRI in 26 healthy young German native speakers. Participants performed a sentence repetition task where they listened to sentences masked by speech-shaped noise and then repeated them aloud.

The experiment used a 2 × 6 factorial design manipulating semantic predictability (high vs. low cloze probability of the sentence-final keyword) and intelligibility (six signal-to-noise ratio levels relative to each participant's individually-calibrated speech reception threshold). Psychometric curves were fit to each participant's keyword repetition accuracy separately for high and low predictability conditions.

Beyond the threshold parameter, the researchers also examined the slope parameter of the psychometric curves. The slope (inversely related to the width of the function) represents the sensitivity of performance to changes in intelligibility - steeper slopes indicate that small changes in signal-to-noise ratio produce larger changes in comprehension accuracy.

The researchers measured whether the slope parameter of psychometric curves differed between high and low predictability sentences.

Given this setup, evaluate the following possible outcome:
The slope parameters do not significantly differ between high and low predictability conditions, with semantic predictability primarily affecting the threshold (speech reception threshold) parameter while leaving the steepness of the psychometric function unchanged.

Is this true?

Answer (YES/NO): YES